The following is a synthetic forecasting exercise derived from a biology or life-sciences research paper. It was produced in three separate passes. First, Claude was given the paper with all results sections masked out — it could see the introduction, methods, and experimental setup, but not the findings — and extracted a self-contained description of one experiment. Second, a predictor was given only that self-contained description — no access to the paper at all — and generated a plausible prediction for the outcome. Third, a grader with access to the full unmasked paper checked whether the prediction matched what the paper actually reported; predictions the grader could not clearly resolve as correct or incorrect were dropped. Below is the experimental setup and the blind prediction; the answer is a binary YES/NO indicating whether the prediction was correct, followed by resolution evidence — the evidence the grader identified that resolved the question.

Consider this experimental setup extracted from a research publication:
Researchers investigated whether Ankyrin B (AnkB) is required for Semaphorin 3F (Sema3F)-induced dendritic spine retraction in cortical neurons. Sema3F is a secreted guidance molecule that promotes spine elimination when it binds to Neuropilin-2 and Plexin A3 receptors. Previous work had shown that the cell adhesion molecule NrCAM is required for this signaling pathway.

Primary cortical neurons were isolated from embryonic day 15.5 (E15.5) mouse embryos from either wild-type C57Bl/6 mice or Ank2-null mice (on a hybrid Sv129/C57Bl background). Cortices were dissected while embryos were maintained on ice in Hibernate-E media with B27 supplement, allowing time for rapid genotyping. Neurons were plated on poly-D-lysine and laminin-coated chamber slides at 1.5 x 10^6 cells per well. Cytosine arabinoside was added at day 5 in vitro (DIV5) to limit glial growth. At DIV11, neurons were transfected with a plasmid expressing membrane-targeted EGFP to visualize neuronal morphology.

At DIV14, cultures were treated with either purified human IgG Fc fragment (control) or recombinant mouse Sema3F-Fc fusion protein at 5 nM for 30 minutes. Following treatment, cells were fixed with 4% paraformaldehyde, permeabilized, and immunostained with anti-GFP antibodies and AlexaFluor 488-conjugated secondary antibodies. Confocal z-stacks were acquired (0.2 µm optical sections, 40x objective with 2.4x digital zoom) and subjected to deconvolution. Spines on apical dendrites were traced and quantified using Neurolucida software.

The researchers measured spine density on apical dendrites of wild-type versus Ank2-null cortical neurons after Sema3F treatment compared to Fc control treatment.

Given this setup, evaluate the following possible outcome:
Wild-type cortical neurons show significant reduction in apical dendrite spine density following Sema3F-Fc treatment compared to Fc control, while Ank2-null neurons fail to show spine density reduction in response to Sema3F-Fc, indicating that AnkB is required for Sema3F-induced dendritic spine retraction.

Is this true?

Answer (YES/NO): YES